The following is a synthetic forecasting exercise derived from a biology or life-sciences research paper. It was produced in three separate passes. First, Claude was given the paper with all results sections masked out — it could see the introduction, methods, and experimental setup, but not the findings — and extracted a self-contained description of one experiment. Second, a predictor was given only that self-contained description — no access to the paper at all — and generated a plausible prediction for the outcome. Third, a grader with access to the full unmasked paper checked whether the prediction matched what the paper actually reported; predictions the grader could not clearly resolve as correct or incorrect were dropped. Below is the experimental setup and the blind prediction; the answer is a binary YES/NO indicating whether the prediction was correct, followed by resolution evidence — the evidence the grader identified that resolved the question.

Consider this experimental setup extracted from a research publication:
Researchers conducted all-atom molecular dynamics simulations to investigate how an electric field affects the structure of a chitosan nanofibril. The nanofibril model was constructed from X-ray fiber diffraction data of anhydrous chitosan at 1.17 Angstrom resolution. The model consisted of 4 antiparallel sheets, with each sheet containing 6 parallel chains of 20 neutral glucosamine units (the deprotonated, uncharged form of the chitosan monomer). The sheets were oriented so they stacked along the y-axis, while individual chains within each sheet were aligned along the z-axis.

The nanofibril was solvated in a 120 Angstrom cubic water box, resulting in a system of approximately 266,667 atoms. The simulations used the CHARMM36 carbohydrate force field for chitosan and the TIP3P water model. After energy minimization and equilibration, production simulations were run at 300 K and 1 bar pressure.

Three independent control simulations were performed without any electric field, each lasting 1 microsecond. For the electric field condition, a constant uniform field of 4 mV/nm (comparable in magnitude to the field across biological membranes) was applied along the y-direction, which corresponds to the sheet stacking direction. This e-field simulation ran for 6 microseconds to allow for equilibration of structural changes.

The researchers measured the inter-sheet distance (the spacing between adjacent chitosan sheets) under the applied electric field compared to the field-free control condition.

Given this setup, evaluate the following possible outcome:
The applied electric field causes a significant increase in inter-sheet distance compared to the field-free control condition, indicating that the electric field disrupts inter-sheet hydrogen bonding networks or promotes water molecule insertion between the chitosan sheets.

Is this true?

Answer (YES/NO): NO